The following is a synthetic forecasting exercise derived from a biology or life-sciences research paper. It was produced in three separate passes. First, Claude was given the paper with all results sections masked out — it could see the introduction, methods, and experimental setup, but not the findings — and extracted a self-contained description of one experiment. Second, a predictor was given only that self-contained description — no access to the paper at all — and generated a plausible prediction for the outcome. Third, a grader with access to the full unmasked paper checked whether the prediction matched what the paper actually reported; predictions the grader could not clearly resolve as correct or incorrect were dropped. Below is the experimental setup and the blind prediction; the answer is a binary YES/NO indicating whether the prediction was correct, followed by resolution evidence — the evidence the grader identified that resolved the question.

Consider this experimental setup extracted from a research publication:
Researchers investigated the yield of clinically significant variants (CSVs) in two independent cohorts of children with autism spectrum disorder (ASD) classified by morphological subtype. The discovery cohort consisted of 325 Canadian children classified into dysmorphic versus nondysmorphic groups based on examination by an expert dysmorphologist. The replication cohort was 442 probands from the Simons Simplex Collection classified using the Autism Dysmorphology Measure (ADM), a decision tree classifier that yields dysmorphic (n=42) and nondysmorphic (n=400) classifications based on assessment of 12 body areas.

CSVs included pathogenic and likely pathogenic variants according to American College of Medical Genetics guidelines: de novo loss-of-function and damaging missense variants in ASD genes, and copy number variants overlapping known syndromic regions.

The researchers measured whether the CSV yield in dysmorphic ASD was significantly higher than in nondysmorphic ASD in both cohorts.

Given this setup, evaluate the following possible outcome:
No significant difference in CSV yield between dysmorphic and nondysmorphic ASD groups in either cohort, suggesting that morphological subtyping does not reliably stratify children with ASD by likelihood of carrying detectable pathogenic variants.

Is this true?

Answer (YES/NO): NO